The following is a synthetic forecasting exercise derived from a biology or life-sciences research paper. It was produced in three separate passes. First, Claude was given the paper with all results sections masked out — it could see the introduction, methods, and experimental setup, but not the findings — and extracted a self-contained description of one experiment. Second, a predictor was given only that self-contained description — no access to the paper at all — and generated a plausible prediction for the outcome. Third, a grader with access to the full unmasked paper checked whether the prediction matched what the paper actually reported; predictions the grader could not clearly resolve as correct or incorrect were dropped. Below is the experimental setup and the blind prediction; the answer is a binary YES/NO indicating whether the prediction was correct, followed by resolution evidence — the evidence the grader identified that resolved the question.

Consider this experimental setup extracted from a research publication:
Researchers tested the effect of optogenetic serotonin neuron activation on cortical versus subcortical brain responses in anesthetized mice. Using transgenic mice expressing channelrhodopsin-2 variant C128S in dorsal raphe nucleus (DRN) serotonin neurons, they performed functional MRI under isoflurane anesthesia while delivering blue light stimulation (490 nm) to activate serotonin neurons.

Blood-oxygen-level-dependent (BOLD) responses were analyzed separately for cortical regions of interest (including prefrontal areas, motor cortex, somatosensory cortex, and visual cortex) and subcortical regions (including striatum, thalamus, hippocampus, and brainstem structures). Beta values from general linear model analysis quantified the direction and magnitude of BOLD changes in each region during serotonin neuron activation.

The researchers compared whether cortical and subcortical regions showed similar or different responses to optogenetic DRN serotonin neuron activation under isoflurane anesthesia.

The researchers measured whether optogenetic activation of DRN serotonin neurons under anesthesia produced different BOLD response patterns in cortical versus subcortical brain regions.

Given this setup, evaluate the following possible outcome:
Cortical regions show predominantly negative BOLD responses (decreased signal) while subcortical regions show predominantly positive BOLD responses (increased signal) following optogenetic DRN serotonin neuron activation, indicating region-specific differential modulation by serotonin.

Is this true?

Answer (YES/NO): NO